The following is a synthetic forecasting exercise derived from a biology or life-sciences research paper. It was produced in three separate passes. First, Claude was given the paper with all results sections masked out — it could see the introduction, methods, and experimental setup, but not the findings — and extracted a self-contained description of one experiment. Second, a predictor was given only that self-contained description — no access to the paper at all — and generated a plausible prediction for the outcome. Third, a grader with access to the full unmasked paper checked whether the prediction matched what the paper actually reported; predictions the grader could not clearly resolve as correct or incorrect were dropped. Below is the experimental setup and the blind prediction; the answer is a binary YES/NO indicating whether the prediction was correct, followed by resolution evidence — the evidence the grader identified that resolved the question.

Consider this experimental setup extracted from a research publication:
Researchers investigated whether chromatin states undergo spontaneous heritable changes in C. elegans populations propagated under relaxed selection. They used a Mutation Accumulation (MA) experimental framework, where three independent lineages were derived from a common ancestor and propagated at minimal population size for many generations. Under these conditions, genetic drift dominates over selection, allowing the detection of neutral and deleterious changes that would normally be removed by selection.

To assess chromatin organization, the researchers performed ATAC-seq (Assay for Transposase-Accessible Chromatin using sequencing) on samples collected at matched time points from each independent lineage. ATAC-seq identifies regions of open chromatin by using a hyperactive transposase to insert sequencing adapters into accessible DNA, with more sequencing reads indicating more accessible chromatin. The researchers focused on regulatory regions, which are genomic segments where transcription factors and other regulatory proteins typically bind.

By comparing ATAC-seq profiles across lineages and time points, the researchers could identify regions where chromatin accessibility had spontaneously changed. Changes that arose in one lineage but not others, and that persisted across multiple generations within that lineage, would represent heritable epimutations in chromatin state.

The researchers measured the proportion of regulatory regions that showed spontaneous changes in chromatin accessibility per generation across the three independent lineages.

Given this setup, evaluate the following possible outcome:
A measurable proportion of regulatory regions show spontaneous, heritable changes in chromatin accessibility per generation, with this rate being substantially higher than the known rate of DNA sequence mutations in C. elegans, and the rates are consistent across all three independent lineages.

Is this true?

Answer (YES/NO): YES